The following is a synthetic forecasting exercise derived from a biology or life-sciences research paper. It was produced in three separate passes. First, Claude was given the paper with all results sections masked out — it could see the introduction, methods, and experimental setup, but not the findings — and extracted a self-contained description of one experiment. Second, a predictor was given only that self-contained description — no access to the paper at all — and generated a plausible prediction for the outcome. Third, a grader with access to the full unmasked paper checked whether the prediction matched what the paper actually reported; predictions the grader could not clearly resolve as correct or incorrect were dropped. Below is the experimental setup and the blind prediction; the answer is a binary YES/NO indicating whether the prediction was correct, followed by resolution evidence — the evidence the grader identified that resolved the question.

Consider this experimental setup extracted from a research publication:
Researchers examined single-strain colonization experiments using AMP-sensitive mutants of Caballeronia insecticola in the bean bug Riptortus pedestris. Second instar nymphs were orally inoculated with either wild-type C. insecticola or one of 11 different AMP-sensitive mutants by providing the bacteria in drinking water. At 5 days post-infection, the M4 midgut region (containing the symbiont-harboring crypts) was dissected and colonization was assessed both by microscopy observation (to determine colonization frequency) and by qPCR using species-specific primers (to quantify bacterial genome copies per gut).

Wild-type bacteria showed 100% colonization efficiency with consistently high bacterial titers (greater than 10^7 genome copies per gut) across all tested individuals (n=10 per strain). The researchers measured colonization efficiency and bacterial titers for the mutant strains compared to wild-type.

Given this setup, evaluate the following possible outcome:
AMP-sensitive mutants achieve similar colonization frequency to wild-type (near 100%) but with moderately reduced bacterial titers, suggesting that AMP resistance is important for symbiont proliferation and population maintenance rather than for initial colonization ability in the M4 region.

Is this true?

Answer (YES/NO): NO